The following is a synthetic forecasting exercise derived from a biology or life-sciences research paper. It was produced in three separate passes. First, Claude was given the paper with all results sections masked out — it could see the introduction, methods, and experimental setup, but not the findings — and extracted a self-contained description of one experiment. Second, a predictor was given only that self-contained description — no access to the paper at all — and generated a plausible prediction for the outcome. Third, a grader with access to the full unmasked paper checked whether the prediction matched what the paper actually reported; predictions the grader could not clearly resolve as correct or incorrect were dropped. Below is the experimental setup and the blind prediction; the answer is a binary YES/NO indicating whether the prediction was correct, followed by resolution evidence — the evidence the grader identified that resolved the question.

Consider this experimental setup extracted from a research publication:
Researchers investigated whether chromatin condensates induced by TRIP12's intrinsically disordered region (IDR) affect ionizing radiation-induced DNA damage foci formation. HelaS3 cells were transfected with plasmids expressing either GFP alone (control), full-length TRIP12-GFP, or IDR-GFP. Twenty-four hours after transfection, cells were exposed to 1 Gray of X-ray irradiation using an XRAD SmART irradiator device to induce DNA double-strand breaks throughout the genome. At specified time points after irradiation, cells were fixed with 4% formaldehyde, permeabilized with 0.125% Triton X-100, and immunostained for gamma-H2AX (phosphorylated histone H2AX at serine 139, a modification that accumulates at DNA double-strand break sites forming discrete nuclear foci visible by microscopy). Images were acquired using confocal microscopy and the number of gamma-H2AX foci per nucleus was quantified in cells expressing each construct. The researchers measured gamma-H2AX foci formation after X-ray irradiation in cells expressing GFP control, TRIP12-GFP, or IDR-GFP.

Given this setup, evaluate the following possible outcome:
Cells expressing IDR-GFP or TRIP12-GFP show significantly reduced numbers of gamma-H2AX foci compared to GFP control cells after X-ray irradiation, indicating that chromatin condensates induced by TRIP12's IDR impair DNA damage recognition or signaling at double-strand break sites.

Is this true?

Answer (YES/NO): NO